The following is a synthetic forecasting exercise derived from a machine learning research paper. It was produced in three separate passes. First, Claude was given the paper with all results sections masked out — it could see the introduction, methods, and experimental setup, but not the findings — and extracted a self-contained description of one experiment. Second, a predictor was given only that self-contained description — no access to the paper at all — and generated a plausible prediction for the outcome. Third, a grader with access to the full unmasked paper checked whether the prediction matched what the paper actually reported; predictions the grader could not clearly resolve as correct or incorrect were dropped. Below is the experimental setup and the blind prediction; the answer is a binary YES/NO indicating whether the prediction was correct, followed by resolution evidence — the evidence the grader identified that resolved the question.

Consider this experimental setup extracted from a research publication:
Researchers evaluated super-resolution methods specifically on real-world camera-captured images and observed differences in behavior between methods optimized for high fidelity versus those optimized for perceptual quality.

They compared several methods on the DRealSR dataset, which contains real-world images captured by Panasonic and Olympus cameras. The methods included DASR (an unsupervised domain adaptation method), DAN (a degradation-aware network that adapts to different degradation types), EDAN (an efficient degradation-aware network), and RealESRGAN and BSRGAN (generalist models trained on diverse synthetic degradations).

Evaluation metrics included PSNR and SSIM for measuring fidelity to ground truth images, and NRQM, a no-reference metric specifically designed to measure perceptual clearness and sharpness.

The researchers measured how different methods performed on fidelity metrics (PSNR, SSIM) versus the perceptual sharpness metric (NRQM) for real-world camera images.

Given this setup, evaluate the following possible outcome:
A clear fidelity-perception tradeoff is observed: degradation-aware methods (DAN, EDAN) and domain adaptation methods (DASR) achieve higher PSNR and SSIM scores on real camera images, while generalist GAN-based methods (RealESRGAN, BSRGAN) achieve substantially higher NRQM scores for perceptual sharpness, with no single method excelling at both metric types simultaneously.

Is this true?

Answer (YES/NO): YES